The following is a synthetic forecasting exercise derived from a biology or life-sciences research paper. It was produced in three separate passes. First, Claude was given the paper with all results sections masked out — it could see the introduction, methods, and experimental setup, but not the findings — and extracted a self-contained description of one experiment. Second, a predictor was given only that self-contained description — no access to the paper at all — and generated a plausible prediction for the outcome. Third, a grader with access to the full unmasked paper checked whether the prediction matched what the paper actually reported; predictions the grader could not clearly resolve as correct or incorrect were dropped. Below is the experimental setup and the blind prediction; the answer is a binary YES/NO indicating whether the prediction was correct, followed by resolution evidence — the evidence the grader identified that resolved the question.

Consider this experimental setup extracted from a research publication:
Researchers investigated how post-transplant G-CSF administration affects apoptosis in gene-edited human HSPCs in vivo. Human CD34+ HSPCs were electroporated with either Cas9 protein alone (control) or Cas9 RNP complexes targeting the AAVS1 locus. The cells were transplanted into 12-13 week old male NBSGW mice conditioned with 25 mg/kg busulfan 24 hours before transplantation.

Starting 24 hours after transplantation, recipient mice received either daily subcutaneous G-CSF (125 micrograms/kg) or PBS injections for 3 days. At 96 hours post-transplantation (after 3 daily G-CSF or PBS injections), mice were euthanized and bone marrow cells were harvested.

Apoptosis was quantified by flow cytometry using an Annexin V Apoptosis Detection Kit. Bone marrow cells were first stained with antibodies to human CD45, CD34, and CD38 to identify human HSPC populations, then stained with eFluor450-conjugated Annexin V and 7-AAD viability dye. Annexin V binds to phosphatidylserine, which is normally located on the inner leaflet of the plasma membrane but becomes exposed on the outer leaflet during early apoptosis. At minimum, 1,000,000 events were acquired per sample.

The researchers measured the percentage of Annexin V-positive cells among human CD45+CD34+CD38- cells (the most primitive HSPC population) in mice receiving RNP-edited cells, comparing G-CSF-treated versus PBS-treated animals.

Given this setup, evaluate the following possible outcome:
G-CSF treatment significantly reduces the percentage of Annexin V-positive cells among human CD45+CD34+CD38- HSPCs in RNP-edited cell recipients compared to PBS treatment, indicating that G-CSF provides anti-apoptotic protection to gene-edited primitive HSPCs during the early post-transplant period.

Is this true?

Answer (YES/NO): NO